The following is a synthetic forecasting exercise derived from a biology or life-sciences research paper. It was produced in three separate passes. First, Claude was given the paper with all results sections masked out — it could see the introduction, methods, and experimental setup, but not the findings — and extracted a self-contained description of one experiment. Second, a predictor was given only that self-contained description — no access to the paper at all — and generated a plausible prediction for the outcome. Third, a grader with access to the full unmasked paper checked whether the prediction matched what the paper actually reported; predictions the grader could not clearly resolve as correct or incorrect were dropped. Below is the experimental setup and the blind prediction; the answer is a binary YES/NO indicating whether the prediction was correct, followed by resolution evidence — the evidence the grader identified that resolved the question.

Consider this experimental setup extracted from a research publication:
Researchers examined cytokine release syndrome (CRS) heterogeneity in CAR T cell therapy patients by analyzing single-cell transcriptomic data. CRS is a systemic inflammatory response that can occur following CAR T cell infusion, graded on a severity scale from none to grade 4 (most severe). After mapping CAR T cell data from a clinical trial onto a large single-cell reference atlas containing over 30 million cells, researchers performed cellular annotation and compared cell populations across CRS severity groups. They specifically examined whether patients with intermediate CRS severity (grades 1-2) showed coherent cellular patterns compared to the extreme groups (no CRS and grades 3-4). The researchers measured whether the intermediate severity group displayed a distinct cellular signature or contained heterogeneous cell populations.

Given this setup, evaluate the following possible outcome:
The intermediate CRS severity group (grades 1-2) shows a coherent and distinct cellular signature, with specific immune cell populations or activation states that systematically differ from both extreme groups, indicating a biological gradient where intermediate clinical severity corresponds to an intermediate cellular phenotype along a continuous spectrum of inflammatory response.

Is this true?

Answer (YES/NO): NO